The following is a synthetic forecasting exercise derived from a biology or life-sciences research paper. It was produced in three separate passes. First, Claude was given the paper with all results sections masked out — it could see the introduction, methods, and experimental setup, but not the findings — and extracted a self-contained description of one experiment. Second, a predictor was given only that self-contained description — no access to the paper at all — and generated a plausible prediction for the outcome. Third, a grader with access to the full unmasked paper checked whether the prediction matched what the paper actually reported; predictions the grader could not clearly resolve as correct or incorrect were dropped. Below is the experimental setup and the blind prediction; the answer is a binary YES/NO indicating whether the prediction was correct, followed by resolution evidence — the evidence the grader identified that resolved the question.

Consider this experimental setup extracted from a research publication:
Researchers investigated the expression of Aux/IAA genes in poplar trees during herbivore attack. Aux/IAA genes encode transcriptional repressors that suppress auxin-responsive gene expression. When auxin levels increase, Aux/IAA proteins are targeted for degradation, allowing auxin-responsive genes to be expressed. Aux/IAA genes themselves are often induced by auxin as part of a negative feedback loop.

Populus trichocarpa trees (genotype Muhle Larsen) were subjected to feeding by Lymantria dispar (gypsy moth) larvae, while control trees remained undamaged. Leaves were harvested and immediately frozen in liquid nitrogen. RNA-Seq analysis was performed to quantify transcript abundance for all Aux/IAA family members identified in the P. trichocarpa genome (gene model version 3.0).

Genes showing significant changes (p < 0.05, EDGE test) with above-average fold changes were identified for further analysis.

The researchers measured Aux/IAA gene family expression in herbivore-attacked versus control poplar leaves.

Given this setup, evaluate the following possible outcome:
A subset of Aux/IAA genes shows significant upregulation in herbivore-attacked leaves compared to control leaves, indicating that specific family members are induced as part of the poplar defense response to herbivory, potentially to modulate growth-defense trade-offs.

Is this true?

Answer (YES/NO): YES